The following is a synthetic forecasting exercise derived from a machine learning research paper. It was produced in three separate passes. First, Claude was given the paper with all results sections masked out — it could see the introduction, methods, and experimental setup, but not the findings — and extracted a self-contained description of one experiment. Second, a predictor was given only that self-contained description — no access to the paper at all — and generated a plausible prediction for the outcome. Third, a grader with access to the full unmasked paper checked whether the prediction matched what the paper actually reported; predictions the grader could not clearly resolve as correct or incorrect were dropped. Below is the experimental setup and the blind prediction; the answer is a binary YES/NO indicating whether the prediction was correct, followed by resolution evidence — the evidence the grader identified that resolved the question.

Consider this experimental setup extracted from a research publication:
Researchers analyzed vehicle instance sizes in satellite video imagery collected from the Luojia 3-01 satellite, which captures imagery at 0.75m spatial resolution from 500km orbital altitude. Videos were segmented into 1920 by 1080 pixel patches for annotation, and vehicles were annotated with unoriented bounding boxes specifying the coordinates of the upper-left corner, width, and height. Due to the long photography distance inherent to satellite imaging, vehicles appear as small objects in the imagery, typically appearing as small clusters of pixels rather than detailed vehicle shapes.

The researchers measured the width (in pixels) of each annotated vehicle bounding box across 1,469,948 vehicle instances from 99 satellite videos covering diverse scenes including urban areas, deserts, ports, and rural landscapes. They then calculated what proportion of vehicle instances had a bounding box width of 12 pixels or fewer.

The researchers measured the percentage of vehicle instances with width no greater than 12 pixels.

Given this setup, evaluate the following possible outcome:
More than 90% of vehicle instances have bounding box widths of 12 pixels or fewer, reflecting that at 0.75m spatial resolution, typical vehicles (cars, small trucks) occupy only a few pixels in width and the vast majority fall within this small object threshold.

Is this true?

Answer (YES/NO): YES